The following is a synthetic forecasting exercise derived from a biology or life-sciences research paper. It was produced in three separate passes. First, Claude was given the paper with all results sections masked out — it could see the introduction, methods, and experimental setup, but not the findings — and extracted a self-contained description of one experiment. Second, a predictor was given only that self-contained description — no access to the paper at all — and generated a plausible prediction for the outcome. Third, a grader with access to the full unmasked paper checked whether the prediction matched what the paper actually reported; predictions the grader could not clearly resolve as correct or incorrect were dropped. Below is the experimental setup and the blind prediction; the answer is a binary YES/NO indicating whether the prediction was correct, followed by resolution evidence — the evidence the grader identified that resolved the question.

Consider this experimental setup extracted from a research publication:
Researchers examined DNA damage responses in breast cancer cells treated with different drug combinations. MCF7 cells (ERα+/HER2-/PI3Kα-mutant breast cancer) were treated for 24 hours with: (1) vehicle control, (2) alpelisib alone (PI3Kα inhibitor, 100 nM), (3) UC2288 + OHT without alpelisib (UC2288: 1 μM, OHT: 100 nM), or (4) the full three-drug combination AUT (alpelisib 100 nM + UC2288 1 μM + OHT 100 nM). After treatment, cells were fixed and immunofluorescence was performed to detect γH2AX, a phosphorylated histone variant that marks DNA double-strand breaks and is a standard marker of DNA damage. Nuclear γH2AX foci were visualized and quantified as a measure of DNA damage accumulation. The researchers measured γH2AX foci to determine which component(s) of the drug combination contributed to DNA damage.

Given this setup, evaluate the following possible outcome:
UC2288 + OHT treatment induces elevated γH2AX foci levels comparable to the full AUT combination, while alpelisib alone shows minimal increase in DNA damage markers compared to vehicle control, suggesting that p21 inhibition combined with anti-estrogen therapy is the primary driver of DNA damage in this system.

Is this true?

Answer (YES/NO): NO